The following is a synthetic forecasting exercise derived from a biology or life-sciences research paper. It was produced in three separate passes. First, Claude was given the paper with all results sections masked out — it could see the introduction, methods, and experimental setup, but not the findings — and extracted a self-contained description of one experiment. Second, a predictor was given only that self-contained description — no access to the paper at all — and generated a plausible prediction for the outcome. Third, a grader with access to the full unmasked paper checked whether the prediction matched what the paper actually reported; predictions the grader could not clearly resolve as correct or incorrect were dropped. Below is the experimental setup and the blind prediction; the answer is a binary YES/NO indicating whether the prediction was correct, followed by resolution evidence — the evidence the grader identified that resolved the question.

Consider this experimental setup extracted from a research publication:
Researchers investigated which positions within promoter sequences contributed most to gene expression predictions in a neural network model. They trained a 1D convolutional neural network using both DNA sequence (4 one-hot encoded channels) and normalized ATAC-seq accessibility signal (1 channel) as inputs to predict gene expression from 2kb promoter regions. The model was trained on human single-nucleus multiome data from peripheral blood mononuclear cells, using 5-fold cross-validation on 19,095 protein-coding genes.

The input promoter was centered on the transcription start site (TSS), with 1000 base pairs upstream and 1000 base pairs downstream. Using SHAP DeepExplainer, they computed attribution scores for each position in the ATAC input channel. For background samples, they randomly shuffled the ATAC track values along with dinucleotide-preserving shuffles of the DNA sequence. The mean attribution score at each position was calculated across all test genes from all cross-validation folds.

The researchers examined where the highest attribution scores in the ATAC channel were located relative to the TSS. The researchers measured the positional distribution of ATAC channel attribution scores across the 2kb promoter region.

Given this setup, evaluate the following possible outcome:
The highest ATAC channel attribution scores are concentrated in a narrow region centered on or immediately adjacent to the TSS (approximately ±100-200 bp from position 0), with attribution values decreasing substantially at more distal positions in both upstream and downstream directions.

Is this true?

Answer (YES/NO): NO